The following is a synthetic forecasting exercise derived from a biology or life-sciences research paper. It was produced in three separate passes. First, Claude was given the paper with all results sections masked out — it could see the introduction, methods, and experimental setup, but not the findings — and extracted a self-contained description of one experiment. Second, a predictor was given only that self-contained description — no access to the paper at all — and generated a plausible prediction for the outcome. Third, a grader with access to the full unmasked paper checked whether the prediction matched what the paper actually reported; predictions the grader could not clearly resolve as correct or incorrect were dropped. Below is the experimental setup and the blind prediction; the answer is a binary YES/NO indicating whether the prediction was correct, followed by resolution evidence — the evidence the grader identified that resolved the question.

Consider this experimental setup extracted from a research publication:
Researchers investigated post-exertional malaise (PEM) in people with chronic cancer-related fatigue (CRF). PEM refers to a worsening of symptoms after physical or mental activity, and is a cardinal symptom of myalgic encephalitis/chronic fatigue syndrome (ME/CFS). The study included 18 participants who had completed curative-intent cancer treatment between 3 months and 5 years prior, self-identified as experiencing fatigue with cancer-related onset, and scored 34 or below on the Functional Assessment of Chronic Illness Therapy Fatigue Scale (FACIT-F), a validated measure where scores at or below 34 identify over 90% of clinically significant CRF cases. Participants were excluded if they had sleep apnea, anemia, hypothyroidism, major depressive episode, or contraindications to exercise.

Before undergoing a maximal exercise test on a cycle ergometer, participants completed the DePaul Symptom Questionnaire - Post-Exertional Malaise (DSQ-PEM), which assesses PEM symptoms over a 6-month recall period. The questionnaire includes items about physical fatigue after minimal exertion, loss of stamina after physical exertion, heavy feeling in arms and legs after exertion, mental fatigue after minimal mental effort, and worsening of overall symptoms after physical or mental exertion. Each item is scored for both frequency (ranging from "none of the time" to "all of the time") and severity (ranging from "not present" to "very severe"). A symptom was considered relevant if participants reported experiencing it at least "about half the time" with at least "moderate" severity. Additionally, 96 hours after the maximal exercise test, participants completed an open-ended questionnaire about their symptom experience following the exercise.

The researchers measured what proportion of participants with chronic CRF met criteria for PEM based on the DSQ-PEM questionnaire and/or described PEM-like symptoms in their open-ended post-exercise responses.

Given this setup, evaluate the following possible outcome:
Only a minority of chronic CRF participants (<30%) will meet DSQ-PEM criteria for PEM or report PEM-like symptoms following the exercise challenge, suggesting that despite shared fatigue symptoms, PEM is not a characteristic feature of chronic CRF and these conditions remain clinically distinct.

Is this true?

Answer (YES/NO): NO